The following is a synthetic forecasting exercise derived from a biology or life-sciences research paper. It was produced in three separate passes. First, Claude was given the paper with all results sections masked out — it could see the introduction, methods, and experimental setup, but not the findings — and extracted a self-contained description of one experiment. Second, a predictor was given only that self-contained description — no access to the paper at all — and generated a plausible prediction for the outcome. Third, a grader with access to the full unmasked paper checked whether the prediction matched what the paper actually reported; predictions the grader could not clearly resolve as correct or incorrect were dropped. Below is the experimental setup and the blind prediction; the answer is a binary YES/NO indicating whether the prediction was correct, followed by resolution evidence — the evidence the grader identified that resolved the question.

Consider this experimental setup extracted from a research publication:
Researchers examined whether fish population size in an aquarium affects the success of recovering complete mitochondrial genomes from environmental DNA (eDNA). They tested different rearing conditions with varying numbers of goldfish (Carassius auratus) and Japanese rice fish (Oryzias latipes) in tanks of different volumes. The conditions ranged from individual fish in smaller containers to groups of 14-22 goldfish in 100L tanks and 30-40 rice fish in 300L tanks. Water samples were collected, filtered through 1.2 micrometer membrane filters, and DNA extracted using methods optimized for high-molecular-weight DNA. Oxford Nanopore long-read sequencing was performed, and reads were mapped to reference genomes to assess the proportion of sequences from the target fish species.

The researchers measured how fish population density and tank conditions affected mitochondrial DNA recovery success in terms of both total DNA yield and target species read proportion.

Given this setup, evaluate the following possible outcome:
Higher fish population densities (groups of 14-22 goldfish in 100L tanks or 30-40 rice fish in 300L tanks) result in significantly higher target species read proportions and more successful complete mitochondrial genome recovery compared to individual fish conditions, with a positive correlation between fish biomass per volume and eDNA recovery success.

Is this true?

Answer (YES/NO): NO